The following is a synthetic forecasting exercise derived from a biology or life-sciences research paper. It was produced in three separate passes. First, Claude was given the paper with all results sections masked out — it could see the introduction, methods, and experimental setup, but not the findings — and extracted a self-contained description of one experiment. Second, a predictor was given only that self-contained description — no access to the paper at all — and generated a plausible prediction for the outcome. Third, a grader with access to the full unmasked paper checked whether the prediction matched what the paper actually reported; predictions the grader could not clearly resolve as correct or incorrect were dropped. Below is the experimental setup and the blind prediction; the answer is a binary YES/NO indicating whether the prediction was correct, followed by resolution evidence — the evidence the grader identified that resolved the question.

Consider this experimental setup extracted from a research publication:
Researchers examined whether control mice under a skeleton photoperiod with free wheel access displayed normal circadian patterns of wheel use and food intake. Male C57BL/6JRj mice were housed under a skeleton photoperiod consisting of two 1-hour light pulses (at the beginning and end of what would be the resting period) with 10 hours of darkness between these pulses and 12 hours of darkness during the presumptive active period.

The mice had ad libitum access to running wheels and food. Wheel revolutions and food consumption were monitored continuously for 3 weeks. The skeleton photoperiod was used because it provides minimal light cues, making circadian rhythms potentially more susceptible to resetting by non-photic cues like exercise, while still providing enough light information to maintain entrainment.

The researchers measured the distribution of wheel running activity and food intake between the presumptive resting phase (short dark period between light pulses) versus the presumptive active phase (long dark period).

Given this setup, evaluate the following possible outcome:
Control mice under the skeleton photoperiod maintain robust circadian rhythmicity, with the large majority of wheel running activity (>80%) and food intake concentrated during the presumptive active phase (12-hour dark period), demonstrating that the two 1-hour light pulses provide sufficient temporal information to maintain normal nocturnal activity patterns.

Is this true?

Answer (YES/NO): YES